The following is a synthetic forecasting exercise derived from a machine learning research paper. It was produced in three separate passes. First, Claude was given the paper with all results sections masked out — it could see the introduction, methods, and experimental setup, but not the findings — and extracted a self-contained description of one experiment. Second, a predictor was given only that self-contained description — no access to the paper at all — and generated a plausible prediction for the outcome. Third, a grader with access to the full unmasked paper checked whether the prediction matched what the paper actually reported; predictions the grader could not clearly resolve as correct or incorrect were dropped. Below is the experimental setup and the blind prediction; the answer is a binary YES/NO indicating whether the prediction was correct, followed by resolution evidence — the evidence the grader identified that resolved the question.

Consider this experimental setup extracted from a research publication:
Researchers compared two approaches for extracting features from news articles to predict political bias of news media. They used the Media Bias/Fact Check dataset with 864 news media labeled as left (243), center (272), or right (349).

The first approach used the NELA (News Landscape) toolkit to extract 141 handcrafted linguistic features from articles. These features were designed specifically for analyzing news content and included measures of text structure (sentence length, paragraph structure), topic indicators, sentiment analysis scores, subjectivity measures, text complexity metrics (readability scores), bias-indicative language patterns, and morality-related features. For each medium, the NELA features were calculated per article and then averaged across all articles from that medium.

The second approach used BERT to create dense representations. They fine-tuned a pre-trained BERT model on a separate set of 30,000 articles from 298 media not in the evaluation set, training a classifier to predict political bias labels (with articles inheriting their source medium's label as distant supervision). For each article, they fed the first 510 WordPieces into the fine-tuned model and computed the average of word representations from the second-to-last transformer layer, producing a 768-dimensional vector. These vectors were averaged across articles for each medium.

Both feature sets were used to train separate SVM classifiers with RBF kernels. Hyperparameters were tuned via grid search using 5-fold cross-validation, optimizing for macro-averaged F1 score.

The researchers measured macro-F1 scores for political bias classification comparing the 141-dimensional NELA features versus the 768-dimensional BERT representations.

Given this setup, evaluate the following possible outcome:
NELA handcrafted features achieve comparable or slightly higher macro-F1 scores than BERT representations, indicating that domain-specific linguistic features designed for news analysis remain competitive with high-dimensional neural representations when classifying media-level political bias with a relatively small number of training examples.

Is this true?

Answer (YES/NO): NO